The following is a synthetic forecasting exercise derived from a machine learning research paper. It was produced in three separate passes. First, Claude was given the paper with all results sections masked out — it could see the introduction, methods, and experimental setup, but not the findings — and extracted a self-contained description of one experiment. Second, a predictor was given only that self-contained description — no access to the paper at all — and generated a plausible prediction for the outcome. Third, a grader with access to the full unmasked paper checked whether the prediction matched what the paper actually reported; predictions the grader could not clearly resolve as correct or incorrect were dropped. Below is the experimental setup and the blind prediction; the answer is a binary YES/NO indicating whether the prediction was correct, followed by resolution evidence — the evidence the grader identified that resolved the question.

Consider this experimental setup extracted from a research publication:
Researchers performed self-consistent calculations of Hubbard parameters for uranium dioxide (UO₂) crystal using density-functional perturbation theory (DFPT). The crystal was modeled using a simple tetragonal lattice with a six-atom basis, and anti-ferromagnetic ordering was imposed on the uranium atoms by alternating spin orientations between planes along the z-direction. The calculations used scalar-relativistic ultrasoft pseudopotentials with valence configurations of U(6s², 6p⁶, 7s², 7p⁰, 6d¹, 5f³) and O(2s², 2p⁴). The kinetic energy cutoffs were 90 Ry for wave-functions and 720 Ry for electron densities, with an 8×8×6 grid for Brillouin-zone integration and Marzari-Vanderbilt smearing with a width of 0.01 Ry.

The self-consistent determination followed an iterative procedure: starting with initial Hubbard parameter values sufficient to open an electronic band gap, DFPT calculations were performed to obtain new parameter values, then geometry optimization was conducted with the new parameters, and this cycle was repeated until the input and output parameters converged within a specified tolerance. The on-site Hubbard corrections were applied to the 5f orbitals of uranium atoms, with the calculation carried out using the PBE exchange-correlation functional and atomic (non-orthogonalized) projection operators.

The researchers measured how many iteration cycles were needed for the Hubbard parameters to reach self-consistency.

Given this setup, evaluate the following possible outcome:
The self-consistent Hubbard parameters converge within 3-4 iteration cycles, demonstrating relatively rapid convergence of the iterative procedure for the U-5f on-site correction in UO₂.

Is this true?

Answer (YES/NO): NO